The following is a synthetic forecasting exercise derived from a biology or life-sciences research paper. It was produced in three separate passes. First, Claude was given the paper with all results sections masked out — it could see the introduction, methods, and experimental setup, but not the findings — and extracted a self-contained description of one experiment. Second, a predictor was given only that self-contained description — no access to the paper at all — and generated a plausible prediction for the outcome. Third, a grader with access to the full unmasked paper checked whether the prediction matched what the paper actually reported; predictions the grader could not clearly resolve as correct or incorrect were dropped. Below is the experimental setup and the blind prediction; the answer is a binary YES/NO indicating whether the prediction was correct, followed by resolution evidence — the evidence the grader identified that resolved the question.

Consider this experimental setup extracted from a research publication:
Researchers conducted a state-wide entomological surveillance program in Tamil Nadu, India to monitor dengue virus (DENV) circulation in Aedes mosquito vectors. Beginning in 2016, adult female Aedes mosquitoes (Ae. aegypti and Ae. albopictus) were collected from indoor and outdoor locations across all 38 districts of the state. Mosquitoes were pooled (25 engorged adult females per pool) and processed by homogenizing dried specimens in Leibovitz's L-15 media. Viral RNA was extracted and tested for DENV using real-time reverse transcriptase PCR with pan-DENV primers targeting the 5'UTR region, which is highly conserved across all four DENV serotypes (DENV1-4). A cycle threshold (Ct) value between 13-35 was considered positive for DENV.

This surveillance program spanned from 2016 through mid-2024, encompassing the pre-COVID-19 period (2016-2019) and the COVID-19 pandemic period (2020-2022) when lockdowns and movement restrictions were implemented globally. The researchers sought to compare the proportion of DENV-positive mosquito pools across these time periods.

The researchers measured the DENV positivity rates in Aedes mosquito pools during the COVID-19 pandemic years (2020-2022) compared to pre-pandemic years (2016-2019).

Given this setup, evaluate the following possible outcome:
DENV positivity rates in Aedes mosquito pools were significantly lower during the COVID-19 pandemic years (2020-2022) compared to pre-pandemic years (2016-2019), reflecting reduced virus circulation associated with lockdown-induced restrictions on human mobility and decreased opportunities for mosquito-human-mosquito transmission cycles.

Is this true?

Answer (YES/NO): YES